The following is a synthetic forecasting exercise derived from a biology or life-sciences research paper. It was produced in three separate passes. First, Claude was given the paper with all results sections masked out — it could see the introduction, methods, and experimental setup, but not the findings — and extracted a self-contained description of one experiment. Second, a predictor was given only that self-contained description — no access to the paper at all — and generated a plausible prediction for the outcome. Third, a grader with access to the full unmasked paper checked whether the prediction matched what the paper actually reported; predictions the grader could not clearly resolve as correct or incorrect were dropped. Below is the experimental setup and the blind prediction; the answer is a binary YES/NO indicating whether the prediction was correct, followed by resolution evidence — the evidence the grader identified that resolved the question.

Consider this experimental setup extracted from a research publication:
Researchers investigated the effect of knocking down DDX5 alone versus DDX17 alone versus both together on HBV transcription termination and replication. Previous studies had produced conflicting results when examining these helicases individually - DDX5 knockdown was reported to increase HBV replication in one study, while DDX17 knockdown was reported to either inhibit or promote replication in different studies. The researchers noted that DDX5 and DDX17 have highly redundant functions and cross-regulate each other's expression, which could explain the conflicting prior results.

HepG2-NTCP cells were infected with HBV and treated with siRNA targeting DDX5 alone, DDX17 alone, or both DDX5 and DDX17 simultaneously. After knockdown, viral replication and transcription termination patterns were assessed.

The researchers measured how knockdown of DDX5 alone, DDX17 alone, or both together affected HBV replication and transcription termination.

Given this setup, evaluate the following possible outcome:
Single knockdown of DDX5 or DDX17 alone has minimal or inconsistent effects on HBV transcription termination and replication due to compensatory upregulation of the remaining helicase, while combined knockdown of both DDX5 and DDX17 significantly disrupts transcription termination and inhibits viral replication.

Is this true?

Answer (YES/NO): NO